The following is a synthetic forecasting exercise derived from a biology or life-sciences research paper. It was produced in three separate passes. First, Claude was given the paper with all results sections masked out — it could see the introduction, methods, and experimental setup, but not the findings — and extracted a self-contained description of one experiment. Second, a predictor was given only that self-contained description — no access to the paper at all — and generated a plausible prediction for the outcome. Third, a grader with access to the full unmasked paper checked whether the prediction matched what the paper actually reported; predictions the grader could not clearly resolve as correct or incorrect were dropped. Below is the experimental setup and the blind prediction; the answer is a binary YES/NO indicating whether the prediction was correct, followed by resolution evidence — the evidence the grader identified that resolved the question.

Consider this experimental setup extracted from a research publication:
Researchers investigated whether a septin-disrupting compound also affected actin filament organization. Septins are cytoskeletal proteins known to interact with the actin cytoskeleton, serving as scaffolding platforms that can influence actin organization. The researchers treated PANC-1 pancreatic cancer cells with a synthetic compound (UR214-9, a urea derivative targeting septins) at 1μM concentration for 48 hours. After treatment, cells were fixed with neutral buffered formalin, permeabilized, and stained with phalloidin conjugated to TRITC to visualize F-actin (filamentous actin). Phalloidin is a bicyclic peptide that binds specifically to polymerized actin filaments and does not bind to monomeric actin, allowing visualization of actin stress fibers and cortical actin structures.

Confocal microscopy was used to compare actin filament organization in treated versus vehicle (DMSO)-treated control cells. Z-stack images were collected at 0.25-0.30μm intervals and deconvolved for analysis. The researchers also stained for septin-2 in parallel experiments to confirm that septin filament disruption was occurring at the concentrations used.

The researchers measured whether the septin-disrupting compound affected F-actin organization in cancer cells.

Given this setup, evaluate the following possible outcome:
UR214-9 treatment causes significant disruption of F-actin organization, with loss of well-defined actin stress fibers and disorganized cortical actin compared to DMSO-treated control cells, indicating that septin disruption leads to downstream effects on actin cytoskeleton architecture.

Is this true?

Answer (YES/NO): YES